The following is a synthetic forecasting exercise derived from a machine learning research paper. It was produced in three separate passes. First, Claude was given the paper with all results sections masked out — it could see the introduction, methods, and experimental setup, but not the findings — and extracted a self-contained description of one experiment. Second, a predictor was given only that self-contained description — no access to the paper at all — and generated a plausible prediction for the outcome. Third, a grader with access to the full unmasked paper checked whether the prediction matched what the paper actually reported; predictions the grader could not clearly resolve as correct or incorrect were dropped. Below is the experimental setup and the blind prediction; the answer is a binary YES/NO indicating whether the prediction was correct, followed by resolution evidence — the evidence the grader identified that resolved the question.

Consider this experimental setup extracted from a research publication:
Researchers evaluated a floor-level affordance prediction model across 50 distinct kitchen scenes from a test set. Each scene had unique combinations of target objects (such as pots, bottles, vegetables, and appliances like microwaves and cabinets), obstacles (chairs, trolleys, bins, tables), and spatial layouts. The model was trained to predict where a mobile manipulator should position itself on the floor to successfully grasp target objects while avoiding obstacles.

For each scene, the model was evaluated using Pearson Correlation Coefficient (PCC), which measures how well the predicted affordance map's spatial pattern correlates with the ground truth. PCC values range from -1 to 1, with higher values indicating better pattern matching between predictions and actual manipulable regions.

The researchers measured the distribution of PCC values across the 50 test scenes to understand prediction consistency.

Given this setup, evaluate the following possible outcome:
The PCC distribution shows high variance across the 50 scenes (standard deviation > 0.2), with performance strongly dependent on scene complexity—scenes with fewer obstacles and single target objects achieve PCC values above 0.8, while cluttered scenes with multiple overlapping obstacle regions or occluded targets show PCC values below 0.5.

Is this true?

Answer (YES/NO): NO